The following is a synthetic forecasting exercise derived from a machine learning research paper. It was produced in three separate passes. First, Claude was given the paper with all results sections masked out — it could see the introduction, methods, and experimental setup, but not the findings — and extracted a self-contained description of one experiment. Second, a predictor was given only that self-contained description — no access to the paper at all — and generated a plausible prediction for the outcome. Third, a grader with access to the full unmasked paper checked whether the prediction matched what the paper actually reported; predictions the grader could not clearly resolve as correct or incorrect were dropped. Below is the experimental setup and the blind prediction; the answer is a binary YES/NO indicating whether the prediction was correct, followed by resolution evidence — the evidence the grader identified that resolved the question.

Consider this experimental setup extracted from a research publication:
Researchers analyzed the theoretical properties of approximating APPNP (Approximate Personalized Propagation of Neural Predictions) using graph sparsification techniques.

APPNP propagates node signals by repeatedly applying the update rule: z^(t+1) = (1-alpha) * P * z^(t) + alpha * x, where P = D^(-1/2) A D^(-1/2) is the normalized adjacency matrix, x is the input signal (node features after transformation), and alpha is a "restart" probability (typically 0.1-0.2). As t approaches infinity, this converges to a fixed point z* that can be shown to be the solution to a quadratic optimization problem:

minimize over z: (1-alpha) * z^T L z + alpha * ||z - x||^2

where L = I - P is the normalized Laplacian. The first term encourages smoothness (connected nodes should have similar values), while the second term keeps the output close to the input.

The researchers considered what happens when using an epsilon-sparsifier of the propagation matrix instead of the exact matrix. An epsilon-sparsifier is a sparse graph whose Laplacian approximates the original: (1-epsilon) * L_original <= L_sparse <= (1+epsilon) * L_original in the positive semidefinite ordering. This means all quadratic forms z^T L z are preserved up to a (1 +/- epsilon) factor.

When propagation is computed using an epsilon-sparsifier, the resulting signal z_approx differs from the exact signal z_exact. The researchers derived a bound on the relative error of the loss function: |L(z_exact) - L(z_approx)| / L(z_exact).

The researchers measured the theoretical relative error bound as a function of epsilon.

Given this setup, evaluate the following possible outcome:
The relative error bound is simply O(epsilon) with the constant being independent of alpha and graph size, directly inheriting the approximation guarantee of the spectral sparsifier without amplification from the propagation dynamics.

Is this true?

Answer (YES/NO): YES